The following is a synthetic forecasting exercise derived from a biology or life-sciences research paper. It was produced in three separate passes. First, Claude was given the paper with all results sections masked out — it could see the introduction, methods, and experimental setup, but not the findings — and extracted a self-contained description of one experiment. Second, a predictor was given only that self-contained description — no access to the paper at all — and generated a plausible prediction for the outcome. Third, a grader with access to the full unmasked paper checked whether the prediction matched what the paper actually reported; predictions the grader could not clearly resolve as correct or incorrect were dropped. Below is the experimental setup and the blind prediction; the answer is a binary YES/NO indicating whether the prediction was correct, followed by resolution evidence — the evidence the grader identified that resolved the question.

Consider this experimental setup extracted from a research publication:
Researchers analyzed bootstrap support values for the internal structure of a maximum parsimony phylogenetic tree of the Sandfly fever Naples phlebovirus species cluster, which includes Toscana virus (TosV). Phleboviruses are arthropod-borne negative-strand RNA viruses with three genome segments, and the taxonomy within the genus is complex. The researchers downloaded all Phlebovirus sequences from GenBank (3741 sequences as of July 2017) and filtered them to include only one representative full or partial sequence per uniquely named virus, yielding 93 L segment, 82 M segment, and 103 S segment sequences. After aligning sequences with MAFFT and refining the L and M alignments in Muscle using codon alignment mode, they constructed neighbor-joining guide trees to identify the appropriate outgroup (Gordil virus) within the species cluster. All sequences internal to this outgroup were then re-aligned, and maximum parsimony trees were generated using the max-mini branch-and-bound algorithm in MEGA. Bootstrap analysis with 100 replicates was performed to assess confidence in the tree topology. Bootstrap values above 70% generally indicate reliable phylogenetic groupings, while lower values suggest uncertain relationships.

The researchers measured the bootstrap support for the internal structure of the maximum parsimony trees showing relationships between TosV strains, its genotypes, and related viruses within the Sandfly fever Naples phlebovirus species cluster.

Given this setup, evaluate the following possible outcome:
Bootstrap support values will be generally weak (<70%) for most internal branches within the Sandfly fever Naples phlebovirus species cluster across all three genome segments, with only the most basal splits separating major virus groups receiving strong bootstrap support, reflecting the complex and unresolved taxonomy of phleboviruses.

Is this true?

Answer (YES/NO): NO